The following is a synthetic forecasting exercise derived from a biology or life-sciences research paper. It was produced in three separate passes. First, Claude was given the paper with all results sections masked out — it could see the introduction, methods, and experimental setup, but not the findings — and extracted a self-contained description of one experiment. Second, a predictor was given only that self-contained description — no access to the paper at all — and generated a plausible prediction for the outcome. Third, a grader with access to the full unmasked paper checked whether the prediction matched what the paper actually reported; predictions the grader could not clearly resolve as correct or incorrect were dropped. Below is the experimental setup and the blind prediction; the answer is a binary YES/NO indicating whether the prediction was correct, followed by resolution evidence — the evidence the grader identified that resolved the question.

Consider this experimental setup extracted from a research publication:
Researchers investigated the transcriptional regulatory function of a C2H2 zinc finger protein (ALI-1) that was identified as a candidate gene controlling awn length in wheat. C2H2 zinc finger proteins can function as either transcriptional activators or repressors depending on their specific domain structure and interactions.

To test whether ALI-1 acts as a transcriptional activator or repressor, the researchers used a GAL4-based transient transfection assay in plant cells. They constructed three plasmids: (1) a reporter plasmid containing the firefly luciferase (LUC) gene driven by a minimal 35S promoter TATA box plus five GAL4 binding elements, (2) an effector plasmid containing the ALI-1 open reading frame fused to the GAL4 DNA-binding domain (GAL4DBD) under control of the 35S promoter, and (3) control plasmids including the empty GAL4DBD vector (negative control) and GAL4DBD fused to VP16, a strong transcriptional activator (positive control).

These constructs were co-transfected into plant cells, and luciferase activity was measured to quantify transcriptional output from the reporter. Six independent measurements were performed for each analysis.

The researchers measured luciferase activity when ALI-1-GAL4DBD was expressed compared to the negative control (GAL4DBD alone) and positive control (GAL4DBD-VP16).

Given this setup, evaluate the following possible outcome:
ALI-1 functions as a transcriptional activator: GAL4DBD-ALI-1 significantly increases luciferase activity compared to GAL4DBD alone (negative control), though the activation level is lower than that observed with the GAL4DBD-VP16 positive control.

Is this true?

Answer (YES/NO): NO